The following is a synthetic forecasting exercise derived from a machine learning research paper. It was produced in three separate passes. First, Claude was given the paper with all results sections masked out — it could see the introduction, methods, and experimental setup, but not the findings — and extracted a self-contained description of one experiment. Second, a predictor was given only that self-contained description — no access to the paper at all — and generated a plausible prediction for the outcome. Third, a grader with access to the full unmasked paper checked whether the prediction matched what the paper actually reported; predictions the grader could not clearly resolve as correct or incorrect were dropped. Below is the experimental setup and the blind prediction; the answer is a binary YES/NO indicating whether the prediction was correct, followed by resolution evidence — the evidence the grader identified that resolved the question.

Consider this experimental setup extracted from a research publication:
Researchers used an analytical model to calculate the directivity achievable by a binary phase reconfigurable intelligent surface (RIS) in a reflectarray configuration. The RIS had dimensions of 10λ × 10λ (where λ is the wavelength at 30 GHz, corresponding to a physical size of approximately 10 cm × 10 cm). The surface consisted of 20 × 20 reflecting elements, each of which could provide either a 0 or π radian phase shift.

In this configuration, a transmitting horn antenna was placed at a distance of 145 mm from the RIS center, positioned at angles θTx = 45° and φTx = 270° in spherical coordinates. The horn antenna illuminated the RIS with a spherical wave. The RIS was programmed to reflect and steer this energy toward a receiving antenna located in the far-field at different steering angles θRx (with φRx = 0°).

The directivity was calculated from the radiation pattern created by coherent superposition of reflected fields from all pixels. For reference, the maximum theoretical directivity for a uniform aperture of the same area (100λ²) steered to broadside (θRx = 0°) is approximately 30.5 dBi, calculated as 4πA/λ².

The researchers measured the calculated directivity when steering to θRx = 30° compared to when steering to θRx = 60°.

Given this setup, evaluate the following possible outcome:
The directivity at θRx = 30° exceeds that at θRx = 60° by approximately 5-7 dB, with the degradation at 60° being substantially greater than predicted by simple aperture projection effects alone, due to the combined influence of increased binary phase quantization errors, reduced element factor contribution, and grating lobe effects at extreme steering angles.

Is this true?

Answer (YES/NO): NO